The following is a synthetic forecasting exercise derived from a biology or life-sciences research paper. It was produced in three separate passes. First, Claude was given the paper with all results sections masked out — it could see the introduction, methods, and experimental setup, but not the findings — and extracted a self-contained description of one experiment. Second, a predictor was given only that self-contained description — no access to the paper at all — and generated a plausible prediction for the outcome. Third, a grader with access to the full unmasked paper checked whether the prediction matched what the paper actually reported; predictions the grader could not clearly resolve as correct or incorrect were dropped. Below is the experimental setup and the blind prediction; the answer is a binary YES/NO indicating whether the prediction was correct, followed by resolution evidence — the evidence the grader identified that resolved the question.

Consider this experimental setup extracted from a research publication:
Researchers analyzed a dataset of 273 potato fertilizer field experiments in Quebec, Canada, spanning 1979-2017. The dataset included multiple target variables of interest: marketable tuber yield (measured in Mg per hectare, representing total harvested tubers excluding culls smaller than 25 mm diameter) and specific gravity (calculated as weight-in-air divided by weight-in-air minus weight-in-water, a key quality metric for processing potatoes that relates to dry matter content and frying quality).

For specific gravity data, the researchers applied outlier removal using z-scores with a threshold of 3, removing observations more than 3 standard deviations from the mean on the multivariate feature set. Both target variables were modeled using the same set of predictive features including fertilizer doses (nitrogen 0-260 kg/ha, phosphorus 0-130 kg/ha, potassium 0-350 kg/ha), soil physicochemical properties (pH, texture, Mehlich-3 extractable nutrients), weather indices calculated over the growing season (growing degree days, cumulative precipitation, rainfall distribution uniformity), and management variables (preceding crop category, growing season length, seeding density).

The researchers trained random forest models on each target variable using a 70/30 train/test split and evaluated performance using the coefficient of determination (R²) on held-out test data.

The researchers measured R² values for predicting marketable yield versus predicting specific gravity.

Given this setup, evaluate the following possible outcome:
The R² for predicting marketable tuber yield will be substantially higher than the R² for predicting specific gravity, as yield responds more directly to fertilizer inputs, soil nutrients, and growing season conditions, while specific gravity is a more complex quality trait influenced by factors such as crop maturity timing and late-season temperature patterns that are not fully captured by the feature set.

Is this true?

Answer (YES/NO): NO